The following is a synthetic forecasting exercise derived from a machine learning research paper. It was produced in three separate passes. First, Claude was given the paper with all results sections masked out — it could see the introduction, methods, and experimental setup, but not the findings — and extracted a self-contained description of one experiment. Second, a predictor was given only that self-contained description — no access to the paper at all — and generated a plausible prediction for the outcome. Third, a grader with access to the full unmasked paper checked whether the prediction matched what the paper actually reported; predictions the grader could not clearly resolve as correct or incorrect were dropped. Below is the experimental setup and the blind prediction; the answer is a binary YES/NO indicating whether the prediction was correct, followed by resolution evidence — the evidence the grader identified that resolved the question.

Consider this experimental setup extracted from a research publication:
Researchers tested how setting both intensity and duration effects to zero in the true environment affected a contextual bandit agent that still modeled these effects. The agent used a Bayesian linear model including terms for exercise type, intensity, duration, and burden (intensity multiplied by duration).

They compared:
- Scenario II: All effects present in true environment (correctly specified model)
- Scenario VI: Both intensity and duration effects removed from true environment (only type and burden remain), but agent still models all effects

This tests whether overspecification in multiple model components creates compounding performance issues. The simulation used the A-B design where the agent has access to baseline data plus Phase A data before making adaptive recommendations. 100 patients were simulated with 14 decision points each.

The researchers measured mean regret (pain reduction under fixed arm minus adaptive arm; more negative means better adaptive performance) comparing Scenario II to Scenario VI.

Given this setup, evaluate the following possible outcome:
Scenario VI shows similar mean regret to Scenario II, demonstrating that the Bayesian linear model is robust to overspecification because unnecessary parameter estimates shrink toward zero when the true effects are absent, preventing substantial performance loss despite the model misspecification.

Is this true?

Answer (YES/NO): NO